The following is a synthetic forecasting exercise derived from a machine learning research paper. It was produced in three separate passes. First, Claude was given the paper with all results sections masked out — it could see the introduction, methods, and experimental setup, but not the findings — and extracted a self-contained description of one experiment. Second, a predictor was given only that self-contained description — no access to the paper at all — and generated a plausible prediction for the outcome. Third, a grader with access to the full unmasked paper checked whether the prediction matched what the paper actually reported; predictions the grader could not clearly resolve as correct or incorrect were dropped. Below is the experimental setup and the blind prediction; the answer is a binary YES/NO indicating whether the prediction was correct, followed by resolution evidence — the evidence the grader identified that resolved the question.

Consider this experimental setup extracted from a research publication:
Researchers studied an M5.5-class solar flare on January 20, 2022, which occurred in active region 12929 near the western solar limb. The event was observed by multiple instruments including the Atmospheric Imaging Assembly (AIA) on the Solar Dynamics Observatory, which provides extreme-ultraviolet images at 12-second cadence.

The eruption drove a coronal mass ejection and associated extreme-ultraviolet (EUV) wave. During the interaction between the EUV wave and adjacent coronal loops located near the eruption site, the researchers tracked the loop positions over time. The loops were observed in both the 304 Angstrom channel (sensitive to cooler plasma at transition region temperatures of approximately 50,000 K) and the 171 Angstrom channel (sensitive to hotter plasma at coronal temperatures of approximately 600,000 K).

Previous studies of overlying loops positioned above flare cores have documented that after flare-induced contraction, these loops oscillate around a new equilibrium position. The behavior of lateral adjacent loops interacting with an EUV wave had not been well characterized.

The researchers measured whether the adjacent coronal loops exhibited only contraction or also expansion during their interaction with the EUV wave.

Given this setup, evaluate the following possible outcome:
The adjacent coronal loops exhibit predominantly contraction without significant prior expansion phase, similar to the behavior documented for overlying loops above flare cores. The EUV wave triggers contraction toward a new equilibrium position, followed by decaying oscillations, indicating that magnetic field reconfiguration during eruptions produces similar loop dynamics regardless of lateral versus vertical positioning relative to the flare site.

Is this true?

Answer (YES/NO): NO